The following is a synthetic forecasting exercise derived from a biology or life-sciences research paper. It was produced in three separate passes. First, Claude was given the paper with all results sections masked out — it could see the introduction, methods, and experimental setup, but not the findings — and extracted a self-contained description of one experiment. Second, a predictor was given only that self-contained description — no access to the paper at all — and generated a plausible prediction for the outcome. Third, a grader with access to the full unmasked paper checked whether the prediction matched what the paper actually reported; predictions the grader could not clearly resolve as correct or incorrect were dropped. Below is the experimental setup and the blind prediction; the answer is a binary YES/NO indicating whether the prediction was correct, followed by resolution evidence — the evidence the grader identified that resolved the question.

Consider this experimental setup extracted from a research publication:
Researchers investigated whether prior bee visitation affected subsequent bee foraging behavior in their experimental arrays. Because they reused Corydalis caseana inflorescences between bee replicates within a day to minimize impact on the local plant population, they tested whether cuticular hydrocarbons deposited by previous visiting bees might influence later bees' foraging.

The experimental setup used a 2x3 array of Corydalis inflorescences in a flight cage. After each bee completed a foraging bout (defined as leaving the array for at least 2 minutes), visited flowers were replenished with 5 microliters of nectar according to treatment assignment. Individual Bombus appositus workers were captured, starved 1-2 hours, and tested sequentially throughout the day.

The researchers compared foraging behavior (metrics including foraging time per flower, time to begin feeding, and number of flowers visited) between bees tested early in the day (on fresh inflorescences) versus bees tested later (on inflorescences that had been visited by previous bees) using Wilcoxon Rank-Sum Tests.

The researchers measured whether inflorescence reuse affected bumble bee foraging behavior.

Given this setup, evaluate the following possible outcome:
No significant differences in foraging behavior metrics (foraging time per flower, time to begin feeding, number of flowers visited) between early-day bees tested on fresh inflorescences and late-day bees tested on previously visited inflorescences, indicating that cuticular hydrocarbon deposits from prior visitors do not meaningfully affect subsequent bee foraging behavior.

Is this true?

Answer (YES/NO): NO